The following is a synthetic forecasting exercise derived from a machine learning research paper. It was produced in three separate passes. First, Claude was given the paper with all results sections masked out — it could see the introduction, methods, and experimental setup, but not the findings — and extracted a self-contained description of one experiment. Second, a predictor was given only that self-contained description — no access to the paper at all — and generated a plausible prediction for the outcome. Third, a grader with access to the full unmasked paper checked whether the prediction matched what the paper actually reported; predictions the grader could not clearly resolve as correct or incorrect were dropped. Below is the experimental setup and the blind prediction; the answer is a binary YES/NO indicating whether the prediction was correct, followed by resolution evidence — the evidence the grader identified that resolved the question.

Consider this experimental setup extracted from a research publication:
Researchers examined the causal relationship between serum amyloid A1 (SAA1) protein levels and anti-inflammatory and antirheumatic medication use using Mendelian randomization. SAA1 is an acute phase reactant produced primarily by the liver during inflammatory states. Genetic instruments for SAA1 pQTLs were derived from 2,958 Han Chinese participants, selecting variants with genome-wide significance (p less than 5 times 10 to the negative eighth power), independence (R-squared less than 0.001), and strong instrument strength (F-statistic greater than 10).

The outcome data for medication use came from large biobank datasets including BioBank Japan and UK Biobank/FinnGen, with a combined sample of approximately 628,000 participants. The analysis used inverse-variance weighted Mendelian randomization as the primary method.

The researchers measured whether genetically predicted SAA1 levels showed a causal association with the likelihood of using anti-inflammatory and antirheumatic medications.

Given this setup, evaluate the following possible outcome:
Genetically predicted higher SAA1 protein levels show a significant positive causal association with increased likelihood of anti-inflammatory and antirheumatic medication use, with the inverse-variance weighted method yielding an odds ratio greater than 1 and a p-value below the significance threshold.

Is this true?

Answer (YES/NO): YES